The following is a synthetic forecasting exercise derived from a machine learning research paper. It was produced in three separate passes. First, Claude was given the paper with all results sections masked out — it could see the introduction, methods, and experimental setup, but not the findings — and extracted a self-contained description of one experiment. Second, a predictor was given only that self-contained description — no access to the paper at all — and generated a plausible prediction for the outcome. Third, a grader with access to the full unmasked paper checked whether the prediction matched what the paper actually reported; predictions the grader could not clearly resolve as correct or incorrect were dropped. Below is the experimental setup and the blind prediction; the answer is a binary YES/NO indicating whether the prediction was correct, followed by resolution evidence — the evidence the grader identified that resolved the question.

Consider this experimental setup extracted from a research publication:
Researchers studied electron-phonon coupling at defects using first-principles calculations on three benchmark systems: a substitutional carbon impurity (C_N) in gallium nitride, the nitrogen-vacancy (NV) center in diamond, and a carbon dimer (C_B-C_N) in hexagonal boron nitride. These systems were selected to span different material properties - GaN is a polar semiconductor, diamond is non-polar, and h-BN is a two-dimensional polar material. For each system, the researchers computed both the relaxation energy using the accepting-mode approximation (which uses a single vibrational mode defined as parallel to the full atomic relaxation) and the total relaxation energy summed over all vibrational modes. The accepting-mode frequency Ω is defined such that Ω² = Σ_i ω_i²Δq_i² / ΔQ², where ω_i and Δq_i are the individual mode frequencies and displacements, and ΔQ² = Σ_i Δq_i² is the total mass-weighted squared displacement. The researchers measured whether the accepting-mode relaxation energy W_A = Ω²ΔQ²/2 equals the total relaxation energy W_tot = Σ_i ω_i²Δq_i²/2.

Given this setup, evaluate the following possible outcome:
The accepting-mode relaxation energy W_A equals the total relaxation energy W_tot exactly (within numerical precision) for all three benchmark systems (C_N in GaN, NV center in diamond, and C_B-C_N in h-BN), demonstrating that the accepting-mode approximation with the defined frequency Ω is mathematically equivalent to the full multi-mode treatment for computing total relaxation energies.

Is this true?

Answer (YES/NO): YES